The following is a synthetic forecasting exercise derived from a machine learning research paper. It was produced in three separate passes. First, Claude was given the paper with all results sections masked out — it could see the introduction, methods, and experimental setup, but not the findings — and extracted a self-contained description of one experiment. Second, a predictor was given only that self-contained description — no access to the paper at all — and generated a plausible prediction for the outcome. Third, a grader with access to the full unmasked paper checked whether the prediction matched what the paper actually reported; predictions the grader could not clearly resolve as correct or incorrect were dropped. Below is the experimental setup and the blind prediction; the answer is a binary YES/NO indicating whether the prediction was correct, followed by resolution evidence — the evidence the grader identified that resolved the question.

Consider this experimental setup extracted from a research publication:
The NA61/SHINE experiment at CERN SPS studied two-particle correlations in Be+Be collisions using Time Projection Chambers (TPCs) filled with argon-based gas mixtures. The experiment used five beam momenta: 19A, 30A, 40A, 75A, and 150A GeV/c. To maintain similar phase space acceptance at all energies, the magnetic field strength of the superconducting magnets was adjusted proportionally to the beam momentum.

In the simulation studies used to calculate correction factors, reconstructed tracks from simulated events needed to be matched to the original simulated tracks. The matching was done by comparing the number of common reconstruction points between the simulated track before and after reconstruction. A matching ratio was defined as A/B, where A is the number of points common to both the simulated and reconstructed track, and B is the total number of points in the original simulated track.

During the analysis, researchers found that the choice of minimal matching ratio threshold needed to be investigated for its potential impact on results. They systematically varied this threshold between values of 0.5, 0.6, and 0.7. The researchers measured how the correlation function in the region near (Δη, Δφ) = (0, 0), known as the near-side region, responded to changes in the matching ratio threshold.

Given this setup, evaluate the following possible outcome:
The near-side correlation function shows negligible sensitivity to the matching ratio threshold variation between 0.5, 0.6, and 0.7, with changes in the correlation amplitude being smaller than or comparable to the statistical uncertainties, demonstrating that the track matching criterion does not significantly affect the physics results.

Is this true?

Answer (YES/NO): NO